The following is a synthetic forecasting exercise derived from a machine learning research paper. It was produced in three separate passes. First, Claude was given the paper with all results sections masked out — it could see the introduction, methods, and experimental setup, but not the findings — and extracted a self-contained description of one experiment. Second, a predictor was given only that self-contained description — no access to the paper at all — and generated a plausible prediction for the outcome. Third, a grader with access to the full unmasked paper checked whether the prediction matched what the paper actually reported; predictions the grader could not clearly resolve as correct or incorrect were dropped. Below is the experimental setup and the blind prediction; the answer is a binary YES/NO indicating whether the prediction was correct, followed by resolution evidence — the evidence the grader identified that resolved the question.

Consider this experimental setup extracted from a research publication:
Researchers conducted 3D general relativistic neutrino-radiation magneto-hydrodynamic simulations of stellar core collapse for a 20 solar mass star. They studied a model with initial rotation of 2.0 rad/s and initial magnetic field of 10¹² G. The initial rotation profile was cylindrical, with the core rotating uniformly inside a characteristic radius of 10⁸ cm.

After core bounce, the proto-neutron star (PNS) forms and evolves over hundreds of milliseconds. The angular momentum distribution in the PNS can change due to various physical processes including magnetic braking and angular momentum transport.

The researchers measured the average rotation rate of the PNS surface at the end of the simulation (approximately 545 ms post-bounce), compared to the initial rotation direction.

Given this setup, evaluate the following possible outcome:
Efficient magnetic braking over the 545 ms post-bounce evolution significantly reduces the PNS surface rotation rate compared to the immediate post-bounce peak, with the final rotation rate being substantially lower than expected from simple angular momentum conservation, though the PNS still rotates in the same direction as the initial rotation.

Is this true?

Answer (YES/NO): NO